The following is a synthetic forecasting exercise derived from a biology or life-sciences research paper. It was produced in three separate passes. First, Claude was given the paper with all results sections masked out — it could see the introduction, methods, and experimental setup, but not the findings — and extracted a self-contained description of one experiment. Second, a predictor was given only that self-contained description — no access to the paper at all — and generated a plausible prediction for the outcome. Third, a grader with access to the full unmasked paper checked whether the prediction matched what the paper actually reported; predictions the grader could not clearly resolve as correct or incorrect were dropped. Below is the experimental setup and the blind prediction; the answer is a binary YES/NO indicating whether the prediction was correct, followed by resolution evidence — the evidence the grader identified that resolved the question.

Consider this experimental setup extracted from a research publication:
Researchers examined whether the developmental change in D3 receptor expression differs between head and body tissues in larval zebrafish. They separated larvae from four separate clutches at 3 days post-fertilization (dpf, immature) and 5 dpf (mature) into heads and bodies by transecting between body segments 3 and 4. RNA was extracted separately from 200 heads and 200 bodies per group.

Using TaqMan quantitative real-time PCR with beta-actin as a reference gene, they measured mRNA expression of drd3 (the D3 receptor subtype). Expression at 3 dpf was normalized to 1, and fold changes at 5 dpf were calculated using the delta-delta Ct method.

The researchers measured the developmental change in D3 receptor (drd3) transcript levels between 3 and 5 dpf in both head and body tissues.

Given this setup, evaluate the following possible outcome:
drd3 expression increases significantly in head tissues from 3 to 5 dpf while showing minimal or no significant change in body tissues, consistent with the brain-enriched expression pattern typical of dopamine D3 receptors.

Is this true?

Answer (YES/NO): NO